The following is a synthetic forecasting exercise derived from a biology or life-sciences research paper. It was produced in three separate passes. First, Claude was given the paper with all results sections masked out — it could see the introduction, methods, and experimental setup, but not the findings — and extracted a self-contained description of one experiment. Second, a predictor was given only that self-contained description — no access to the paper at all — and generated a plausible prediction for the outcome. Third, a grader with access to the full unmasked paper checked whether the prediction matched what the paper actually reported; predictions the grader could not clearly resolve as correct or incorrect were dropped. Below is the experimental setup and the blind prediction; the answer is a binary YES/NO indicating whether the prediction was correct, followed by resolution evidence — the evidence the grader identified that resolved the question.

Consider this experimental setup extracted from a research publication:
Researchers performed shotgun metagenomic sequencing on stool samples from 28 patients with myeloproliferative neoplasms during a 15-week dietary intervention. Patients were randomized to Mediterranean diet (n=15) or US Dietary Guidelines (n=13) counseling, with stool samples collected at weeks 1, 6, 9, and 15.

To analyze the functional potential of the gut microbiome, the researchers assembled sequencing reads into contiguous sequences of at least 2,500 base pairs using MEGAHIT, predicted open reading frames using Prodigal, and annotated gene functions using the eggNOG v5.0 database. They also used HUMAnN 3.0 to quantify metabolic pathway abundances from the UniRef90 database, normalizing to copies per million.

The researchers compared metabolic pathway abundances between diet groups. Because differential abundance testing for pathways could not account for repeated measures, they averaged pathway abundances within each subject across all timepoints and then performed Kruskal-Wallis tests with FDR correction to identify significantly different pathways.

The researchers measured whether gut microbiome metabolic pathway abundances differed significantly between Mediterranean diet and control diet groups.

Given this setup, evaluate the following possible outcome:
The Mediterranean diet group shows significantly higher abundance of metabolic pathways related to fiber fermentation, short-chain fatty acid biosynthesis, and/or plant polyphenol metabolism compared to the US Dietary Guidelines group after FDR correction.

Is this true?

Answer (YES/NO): NO